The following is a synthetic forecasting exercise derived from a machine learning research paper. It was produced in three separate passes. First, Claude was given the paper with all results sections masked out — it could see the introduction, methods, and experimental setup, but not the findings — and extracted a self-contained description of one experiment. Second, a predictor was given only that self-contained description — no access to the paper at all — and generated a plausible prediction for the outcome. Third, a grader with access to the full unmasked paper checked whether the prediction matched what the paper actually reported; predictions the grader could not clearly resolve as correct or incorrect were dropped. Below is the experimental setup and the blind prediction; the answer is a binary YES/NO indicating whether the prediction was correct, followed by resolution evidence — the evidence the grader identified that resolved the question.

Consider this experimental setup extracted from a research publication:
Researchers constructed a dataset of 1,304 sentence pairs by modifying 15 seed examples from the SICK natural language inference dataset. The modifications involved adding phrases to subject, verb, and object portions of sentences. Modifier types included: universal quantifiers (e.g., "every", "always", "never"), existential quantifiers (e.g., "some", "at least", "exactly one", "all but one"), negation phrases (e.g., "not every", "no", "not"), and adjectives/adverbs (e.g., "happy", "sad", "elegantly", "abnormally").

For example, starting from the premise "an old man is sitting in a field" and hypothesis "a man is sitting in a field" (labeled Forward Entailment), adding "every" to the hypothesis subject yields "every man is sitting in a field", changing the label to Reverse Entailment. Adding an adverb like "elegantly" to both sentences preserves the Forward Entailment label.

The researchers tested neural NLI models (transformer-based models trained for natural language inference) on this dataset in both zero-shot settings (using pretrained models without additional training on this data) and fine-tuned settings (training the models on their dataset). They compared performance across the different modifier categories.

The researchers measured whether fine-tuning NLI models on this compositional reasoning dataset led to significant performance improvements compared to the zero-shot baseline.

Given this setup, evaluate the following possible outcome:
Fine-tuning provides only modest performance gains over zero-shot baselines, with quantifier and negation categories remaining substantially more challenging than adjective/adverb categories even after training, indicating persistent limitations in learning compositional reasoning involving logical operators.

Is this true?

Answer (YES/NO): YES